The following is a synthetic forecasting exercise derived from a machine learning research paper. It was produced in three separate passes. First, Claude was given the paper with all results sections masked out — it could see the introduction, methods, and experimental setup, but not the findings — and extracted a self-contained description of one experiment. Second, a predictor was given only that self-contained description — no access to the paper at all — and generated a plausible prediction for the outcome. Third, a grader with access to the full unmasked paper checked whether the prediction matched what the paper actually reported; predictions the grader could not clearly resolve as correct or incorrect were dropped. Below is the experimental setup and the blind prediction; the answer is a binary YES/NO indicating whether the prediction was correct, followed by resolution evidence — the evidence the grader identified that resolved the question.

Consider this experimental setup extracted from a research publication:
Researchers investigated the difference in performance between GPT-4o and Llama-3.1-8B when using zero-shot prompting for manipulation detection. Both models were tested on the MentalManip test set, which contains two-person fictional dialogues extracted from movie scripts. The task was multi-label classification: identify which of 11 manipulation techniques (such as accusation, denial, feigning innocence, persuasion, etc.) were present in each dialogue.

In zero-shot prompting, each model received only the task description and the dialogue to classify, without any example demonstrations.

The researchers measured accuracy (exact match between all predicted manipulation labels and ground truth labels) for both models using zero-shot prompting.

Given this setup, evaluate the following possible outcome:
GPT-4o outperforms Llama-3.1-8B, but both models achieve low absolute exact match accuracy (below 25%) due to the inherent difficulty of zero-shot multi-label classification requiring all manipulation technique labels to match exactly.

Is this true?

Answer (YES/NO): YES